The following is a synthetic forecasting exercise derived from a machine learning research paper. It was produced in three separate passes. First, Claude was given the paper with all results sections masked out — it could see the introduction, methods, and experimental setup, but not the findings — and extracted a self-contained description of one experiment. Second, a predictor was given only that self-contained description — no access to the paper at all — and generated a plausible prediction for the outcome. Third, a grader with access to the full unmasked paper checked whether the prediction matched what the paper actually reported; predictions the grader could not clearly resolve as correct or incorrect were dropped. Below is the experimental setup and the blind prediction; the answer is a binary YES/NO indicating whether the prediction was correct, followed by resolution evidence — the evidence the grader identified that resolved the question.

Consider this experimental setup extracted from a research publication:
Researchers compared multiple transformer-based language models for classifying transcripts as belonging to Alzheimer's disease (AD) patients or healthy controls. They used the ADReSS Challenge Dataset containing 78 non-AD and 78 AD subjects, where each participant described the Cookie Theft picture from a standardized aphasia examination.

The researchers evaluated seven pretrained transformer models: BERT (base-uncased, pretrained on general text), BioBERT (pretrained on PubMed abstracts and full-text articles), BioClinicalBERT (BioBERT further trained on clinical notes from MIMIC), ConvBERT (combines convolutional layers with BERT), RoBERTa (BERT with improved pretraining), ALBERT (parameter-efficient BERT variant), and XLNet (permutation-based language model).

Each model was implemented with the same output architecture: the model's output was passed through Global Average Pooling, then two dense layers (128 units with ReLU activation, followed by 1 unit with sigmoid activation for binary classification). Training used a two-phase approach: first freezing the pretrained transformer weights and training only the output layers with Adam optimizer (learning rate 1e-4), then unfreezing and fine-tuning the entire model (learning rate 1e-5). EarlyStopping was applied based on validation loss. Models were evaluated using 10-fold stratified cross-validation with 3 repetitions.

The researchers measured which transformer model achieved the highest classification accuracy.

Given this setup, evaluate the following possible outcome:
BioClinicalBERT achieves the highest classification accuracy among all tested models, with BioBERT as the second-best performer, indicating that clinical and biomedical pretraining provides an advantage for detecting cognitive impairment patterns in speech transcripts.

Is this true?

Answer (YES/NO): NO